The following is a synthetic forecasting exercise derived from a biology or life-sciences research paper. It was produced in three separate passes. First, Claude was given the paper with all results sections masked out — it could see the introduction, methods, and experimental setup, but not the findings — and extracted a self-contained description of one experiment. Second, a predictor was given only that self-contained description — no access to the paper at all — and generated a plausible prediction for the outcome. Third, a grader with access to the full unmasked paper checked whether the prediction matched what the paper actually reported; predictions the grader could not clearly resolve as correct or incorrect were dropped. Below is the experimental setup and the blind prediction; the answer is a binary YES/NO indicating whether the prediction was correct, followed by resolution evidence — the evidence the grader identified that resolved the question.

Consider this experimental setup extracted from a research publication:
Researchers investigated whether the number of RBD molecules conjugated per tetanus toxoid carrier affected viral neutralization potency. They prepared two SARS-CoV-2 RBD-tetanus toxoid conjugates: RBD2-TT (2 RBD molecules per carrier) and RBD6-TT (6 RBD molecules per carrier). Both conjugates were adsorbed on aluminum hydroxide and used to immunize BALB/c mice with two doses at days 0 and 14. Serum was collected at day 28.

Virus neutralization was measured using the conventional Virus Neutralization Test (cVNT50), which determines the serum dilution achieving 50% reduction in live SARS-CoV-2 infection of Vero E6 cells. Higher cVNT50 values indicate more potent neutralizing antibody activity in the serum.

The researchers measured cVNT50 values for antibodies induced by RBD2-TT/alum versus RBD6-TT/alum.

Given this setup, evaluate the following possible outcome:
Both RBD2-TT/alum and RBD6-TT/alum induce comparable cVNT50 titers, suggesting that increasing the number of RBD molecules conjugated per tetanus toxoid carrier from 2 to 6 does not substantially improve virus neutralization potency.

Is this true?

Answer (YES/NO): NO